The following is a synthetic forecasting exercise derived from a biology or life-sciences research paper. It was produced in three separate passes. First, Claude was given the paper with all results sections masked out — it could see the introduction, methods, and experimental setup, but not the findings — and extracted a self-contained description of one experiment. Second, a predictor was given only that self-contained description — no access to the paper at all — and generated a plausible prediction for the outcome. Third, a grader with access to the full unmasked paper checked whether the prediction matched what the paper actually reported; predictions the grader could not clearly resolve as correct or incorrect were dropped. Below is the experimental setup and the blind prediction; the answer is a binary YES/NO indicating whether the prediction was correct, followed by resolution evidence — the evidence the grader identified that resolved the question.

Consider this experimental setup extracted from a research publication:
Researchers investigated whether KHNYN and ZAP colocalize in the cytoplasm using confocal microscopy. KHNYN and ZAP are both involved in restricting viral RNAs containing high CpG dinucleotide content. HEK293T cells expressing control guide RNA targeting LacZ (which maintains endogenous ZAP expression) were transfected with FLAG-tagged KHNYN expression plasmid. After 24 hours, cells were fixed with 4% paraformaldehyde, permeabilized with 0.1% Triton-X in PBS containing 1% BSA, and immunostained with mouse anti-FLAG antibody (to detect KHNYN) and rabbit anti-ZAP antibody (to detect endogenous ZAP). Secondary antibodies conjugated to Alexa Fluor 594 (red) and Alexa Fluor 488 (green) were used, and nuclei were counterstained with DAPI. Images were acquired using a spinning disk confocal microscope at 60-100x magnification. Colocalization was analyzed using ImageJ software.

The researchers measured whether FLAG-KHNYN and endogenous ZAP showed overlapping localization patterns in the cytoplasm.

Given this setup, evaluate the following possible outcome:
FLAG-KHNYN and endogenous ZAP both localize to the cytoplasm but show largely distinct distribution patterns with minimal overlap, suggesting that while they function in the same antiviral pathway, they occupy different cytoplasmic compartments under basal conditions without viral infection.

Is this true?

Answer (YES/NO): NO